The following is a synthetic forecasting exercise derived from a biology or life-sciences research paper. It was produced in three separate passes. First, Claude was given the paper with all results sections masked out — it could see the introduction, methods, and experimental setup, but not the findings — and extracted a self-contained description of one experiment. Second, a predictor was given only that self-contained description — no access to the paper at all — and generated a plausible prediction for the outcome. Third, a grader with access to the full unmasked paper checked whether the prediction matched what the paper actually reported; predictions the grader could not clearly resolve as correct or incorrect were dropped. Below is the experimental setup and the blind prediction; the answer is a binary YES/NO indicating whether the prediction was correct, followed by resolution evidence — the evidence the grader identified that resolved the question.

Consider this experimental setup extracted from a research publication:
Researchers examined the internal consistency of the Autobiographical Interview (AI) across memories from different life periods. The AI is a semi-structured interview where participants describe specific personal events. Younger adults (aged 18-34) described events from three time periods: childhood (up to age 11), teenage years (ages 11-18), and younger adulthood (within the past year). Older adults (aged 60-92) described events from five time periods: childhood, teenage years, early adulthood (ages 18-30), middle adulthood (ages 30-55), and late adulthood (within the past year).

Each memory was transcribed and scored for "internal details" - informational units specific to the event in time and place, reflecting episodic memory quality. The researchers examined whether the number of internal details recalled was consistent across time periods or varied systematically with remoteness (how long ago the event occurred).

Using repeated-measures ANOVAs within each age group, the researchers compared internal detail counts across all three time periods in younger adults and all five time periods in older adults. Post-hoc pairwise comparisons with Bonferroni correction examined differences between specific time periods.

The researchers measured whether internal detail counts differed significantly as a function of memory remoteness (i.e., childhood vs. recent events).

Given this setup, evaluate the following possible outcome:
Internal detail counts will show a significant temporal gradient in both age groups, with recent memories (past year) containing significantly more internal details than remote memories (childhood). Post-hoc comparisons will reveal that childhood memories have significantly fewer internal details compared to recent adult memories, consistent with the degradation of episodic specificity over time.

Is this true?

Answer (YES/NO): YES